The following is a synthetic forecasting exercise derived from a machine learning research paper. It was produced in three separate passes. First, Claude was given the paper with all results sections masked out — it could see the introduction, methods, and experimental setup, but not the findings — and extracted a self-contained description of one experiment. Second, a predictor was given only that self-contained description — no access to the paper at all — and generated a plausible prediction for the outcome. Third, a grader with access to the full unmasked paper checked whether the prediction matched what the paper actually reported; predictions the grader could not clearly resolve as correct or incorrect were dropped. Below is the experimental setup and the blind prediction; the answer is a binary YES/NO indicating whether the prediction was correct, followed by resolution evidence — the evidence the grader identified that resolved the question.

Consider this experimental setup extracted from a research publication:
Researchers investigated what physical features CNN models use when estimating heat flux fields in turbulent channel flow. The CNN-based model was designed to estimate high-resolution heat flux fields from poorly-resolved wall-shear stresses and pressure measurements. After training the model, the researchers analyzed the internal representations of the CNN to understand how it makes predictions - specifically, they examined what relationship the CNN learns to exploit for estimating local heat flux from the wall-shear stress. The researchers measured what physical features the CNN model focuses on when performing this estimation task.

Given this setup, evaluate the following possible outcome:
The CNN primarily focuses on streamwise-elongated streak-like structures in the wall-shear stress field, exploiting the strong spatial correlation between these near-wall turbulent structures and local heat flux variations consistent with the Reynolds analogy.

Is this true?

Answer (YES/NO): NO